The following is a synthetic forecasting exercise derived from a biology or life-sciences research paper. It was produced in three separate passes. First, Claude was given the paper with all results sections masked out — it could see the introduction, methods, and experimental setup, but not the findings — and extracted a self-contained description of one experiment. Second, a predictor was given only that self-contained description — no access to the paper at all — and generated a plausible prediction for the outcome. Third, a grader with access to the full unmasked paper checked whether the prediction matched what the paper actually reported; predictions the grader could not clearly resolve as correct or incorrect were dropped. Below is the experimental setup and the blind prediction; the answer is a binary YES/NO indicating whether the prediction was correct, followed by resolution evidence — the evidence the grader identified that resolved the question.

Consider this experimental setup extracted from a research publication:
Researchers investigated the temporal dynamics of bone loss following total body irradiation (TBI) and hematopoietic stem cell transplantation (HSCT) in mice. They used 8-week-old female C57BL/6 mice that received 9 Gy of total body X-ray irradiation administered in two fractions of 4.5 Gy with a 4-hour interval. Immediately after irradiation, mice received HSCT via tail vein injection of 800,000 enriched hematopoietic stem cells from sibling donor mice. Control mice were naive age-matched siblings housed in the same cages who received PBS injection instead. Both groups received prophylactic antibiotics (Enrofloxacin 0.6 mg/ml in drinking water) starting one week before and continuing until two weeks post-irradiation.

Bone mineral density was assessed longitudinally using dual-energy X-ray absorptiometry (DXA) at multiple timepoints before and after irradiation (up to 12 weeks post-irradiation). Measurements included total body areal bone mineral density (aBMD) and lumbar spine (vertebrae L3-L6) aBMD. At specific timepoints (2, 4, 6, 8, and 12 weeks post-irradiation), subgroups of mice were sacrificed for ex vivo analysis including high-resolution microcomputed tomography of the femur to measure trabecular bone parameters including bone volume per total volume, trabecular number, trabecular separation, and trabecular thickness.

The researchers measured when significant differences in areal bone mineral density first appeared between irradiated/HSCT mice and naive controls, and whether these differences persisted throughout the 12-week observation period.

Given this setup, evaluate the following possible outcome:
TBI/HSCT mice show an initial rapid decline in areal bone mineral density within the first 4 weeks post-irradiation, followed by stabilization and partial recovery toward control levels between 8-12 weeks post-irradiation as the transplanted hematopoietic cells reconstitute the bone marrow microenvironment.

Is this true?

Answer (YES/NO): NO